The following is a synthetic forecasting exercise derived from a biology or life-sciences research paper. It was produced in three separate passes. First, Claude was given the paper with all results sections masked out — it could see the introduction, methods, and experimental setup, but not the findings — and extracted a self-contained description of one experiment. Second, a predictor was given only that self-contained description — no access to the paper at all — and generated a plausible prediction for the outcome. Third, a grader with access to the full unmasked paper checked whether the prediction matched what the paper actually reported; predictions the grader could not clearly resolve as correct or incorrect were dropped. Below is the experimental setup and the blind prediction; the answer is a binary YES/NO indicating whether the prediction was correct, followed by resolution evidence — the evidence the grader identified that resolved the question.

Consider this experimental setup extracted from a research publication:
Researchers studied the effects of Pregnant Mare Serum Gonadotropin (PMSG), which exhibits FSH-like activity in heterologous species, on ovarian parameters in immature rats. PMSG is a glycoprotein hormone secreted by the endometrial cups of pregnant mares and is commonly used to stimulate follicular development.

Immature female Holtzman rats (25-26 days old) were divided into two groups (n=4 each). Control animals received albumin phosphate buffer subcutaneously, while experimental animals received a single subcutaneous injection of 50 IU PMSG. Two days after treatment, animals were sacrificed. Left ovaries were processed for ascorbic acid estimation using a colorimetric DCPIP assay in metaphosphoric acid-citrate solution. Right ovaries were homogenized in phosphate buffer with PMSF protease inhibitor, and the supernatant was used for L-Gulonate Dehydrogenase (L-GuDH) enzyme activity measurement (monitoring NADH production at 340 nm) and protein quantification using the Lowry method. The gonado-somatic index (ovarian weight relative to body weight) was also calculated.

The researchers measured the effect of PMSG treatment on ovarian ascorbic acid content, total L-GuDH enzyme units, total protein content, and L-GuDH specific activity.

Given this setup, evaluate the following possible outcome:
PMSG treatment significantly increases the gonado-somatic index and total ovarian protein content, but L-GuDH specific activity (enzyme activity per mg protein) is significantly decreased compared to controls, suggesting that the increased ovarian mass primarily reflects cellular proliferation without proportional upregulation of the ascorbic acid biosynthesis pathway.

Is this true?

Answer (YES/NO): NO